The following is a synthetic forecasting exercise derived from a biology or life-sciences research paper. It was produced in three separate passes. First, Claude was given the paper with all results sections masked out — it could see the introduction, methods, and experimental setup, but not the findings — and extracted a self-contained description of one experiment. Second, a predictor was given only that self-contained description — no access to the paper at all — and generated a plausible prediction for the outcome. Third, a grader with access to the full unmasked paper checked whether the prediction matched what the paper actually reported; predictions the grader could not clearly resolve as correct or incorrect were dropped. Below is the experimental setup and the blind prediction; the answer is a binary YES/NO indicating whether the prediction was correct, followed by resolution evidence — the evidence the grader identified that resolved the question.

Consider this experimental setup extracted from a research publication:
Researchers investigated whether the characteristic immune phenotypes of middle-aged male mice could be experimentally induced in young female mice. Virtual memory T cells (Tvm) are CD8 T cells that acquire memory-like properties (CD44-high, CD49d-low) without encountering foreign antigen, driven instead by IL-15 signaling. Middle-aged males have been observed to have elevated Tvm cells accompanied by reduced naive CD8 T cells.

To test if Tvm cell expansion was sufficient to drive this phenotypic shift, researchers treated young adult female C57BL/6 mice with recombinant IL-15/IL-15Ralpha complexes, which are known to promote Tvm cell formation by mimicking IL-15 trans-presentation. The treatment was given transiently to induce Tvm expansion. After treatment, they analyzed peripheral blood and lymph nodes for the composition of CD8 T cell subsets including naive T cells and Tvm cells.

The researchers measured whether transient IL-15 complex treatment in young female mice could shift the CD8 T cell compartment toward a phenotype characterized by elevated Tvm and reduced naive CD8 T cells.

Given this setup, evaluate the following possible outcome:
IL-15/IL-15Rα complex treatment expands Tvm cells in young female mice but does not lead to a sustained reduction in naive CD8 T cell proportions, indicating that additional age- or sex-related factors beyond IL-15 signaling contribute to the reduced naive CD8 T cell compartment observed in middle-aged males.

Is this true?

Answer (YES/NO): NO